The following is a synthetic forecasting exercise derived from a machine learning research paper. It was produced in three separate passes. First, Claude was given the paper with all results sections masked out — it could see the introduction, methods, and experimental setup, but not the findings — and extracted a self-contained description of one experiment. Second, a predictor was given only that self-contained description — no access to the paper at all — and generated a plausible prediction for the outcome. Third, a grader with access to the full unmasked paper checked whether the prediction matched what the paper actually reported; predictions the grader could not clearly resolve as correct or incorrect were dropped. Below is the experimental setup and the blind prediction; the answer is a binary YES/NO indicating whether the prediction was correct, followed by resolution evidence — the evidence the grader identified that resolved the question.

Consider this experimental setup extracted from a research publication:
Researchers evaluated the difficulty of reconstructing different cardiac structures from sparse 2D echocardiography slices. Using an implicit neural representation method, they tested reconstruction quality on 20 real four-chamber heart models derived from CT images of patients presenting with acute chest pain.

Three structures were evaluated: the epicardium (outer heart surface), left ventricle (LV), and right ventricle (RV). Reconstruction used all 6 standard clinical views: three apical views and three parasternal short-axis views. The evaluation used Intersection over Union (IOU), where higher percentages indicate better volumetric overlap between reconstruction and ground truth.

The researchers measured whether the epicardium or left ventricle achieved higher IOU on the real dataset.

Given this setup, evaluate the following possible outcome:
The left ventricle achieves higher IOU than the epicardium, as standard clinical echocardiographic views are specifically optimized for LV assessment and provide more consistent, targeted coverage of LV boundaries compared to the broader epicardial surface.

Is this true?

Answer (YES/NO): NO